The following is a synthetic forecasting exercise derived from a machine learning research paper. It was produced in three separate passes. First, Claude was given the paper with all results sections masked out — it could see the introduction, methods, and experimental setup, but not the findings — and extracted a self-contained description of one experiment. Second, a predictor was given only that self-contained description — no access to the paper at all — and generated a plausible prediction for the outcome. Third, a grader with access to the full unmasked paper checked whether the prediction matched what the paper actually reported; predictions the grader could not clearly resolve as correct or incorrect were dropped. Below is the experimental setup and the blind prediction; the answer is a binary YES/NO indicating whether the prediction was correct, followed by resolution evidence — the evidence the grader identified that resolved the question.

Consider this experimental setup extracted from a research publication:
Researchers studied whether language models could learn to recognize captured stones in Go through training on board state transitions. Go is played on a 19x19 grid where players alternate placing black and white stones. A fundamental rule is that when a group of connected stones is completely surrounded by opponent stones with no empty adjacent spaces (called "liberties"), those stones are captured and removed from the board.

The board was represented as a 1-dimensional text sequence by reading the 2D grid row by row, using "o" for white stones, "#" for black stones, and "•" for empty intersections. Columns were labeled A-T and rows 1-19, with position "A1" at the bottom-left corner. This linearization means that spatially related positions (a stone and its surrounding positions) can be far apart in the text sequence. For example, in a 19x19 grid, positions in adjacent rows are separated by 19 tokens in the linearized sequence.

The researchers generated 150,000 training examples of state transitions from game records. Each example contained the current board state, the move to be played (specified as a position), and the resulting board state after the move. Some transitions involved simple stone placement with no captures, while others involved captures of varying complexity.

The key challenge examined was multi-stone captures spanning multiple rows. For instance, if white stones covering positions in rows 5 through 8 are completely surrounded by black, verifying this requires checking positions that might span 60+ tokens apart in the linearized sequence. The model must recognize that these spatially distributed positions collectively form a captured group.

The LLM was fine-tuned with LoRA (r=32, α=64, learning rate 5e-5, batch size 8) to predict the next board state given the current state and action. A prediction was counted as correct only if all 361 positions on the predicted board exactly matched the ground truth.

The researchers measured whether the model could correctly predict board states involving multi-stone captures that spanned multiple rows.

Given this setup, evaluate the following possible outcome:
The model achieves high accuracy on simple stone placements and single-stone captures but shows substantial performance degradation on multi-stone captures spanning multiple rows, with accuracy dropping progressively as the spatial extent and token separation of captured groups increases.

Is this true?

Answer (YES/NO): NO